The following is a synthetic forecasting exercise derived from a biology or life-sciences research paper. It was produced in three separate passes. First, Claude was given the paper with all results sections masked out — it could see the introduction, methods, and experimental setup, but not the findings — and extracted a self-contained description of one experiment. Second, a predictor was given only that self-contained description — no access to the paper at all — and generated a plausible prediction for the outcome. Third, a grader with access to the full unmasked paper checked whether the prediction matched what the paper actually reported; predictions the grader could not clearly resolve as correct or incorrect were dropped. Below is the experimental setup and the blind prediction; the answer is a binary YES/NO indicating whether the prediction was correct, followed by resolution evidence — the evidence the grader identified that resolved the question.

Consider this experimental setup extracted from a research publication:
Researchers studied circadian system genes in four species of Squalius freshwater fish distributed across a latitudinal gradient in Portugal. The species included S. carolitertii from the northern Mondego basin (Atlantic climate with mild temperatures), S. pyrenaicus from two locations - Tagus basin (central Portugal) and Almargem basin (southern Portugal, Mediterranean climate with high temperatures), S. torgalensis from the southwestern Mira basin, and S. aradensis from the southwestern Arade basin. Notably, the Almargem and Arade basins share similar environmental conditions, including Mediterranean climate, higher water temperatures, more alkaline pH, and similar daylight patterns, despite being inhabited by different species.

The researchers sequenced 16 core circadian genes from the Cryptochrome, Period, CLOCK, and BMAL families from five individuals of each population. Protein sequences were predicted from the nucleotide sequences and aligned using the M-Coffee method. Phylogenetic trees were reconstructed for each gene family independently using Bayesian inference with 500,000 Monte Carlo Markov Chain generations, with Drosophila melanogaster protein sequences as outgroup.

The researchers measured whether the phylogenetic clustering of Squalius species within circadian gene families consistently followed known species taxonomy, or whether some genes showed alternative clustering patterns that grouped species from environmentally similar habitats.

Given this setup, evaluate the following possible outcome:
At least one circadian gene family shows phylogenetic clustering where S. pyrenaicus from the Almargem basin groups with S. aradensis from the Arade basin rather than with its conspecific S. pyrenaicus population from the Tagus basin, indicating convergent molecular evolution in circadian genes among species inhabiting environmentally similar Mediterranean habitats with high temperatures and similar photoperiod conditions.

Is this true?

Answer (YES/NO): YES